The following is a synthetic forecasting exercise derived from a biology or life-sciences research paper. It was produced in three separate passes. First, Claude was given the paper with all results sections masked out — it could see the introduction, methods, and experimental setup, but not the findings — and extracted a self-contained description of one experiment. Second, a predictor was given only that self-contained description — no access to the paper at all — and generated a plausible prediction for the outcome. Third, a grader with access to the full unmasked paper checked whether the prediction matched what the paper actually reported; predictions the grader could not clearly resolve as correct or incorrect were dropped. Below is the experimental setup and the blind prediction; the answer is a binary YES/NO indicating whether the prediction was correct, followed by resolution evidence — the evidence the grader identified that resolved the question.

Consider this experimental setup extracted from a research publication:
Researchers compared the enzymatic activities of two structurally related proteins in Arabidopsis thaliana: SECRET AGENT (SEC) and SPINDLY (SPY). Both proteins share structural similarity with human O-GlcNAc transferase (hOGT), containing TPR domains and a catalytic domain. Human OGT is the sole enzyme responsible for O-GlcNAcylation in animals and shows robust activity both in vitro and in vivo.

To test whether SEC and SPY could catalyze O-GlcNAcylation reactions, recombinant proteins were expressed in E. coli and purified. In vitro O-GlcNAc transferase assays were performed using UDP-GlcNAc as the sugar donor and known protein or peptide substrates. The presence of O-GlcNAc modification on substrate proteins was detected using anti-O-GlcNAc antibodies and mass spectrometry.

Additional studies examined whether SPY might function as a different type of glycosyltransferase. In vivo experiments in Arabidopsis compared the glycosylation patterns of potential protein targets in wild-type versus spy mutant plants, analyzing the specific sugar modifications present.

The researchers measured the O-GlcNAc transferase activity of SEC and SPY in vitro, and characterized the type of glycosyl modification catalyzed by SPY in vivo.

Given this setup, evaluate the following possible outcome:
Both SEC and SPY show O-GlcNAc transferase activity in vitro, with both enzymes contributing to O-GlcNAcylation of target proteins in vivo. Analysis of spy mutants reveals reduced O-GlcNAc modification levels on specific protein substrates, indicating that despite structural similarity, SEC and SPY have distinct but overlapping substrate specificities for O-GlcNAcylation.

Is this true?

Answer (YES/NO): NO